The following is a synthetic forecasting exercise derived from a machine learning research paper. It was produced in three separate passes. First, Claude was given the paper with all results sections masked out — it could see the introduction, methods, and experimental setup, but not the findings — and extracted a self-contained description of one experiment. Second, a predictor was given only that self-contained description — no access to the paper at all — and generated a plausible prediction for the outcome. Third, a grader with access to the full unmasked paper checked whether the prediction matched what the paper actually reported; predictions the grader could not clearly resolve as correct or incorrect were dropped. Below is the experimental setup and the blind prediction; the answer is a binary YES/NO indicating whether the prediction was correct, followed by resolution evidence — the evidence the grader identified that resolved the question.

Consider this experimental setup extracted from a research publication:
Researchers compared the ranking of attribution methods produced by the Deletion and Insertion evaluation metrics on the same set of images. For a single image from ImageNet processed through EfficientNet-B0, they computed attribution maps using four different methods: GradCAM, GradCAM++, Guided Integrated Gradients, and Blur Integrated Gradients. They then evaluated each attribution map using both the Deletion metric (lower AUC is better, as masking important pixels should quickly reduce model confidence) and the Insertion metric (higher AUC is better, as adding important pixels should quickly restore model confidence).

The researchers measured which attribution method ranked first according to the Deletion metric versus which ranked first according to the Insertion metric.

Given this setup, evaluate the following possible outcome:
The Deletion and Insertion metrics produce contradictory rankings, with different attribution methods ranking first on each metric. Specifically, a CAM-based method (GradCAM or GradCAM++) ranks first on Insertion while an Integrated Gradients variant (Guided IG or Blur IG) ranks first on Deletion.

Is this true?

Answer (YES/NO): NO